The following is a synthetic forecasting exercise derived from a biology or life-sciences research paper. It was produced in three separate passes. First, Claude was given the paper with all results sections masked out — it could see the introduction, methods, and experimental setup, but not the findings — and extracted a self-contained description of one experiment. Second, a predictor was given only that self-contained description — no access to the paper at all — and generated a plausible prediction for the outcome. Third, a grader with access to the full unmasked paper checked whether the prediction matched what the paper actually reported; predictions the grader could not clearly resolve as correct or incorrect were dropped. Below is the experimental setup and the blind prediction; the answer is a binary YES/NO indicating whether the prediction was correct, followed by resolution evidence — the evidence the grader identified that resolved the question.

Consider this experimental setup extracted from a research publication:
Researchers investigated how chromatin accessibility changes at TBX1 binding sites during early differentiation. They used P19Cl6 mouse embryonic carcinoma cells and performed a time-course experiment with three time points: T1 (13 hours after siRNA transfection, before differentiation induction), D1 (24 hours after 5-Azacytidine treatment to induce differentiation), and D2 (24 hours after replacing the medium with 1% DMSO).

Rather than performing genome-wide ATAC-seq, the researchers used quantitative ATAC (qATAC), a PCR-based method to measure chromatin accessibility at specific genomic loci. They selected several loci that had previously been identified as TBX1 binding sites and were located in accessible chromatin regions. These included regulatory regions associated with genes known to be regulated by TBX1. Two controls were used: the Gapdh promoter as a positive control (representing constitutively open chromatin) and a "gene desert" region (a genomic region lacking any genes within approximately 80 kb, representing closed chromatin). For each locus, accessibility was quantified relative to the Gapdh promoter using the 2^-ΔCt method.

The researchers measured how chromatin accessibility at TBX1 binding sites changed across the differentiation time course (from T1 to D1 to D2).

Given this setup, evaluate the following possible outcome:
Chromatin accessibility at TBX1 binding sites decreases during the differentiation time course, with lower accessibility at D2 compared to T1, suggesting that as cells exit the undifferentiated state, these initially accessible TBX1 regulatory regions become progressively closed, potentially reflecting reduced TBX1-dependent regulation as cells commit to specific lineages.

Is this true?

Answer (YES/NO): NO